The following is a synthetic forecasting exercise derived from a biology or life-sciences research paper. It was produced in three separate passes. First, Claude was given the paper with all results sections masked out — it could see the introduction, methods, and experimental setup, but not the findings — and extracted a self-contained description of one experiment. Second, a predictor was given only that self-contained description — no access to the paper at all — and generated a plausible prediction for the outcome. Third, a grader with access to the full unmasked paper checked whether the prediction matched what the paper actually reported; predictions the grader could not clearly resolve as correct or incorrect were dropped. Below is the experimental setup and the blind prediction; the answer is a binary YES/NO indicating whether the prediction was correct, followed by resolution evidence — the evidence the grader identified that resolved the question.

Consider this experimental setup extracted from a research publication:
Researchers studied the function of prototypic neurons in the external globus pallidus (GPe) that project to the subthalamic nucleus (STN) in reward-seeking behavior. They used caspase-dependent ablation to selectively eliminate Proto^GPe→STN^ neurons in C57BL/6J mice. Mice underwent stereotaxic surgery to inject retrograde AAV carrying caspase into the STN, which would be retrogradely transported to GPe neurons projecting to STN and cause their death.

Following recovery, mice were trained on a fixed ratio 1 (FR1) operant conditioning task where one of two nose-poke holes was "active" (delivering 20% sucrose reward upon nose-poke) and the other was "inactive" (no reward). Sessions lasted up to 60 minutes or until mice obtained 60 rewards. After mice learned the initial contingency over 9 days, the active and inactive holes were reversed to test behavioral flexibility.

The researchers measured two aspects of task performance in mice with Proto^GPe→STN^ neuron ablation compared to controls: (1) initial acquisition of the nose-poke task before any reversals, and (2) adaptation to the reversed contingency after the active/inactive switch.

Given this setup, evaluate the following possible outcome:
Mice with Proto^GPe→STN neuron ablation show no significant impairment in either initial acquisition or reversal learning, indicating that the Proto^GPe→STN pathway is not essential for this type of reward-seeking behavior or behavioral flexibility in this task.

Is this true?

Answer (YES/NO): NO